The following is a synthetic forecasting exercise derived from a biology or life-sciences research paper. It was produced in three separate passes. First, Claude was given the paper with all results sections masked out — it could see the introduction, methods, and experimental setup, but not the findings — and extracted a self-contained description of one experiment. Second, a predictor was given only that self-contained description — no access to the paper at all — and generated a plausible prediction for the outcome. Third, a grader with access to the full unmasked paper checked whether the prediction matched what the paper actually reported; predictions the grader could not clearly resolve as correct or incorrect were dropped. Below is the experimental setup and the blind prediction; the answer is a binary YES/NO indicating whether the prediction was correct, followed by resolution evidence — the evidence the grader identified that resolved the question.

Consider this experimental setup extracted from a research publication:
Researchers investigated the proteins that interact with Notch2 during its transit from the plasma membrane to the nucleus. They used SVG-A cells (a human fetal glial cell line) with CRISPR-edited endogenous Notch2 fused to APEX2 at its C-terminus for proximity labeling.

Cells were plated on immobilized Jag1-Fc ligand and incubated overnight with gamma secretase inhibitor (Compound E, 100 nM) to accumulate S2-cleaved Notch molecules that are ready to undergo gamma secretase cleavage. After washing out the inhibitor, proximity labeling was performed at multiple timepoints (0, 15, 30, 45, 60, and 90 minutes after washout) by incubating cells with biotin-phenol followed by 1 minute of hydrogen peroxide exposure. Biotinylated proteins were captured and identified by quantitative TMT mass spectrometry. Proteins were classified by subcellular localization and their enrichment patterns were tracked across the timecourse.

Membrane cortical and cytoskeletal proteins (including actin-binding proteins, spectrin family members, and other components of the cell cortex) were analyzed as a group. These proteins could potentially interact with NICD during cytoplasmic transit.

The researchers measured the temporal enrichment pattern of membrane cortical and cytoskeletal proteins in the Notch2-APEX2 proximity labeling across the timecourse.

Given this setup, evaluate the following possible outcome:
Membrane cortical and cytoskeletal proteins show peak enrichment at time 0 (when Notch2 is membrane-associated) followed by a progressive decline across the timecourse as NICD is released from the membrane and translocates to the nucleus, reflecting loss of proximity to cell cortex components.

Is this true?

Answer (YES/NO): NO